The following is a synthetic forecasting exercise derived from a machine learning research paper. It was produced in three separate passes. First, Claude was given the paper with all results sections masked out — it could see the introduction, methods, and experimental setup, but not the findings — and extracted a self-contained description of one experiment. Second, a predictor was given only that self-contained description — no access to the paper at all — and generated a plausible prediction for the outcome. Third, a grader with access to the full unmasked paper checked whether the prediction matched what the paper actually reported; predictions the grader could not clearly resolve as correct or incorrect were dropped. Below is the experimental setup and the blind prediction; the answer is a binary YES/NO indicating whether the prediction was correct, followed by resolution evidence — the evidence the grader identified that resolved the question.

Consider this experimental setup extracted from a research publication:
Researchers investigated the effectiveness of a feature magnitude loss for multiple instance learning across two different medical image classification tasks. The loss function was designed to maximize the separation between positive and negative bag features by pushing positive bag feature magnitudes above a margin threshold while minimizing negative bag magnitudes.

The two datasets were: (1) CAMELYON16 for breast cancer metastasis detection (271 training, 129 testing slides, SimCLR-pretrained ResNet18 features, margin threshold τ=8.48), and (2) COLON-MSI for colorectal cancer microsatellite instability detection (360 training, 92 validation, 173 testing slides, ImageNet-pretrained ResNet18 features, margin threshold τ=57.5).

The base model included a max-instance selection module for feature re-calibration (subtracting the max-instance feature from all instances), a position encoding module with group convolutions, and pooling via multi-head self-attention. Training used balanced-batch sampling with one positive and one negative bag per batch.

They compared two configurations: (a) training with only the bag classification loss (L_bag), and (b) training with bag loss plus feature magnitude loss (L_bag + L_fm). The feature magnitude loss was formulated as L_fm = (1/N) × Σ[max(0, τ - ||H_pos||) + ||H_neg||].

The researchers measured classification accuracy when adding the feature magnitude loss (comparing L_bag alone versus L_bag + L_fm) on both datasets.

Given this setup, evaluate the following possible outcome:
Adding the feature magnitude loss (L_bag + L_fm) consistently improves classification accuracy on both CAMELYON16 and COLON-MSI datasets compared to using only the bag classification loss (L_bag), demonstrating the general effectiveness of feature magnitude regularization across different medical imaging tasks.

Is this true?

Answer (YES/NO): NO